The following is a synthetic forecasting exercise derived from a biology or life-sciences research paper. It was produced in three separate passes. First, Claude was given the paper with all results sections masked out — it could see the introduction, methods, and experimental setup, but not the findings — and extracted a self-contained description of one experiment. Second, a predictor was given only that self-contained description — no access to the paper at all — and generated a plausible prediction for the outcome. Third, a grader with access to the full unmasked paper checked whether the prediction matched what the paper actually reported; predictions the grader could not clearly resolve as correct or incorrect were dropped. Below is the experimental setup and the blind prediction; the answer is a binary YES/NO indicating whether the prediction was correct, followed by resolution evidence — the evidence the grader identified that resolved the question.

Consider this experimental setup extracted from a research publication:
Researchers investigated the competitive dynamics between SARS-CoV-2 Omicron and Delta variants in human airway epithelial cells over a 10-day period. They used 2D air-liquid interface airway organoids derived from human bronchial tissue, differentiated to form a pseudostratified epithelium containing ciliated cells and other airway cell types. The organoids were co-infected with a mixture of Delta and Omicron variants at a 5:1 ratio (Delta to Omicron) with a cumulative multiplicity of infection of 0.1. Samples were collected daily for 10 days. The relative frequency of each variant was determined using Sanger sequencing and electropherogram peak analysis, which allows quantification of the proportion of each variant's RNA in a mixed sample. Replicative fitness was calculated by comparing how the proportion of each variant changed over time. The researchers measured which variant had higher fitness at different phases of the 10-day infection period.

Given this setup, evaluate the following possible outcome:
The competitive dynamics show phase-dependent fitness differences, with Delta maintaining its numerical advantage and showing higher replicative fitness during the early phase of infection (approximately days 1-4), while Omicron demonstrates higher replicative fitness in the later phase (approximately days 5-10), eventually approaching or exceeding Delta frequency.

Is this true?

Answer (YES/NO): NO